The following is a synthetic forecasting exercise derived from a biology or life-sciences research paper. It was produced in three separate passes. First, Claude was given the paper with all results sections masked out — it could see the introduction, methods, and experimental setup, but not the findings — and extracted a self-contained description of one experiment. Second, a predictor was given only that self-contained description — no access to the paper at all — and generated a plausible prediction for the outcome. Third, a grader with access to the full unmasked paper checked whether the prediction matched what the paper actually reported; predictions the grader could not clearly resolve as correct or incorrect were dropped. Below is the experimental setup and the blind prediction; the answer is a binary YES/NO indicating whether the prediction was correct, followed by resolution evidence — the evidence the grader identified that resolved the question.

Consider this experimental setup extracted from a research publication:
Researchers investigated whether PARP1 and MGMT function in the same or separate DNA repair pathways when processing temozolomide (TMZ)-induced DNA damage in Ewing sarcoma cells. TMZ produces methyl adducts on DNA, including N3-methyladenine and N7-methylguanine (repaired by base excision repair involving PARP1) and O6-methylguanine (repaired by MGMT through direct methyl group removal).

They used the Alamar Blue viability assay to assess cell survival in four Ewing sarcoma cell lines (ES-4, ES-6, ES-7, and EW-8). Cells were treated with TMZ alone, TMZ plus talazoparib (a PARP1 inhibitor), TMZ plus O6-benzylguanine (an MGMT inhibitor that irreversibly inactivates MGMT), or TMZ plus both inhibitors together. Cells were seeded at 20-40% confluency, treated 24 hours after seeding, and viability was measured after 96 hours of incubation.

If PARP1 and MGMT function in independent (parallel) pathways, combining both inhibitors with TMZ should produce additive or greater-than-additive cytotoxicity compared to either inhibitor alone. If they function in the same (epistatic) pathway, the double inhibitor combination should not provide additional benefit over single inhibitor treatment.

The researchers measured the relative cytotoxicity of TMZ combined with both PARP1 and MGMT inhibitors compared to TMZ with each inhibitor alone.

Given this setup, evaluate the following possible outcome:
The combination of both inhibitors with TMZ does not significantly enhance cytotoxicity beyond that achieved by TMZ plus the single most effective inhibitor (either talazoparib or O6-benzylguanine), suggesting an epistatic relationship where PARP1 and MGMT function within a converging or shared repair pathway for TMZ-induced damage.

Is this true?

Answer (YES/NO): YES